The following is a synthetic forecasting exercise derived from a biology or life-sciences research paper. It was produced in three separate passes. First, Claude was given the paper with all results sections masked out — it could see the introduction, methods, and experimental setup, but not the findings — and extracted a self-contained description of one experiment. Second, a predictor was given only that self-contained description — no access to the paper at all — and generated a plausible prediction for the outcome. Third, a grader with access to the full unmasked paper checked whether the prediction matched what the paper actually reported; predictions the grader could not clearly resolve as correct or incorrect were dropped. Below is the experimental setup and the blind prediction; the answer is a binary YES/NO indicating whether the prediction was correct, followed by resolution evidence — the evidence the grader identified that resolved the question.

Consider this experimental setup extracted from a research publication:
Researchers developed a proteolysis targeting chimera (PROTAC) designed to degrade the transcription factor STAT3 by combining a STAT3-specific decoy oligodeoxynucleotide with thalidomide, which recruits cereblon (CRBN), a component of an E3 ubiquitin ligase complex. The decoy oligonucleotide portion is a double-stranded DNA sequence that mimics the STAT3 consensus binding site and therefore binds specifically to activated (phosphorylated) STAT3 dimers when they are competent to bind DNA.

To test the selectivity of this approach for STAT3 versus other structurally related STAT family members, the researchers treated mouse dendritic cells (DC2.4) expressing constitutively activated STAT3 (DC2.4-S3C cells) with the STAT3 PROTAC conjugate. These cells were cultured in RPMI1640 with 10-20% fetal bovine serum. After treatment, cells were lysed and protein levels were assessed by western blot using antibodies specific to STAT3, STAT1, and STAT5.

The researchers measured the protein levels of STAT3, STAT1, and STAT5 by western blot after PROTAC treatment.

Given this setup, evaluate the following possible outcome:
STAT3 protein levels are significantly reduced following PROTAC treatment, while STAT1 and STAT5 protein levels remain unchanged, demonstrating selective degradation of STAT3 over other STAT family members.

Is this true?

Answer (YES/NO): YES